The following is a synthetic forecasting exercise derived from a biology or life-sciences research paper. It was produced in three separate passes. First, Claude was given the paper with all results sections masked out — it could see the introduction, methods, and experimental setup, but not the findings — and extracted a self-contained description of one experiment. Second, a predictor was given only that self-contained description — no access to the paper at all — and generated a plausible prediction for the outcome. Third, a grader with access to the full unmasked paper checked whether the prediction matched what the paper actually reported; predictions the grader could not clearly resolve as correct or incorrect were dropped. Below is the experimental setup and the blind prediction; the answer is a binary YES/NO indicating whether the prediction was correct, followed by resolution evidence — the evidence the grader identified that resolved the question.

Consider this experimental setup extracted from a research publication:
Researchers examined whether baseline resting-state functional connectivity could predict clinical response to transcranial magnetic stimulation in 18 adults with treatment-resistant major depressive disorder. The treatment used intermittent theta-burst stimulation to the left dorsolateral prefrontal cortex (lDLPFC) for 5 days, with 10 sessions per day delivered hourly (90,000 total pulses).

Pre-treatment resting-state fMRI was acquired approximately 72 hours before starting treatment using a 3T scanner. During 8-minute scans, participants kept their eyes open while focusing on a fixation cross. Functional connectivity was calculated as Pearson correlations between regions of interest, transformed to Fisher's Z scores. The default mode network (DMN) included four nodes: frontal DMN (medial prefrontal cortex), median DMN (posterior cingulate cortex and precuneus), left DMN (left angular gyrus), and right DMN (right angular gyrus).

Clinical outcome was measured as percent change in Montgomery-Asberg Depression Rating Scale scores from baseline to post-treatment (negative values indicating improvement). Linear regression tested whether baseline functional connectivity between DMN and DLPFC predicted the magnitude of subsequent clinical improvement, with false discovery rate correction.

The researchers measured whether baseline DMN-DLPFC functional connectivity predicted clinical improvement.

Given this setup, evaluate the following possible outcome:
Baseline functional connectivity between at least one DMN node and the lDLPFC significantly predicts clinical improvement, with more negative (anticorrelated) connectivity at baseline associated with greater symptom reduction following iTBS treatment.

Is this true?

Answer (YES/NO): NO